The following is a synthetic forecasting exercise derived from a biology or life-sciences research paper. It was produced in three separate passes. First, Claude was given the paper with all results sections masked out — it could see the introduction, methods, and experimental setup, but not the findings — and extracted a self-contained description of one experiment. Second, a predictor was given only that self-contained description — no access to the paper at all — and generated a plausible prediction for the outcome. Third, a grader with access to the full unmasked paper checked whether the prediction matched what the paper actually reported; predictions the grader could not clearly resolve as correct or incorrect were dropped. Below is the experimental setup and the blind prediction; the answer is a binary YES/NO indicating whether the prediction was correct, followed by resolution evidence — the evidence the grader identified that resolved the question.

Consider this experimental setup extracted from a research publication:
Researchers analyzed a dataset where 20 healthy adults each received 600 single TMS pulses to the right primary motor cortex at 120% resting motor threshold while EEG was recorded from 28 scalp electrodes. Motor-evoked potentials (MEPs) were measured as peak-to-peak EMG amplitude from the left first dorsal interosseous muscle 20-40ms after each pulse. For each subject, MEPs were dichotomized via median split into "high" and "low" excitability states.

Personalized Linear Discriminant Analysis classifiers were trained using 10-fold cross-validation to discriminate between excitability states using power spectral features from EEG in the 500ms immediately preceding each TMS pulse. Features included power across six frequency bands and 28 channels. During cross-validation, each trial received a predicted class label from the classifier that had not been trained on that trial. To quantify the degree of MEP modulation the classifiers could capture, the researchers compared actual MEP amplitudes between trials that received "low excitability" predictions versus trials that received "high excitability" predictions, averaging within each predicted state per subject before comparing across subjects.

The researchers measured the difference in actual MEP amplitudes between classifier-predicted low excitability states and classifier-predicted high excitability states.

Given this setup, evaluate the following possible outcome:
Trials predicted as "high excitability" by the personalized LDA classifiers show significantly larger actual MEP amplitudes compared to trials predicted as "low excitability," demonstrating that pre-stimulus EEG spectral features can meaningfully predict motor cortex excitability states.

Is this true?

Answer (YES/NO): YES